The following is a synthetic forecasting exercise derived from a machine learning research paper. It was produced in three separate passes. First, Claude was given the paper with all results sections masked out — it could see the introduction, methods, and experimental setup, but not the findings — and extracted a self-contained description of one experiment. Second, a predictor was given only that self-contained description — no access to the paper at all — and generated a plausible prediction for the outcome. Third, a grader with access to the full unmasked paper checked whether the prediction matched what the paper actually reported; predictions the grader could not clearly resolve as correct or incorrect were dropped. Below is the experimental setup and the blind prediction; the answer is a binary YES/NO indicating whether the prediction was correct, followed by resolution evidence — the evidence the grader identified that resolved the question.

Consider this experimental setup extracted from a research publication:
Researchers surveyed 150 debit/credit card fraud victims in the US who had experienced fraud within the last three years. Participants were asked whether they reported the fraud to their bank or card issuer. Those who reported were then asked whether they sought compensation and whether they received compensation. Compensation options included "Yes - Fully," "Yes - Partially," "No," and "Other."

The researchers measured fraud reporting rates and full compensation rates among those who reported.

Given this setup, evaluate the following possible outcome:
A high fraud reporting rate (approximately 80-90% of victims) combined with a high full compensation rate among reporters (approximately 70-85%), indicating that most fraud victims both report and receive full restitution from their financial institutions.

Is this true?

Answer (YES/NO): YES